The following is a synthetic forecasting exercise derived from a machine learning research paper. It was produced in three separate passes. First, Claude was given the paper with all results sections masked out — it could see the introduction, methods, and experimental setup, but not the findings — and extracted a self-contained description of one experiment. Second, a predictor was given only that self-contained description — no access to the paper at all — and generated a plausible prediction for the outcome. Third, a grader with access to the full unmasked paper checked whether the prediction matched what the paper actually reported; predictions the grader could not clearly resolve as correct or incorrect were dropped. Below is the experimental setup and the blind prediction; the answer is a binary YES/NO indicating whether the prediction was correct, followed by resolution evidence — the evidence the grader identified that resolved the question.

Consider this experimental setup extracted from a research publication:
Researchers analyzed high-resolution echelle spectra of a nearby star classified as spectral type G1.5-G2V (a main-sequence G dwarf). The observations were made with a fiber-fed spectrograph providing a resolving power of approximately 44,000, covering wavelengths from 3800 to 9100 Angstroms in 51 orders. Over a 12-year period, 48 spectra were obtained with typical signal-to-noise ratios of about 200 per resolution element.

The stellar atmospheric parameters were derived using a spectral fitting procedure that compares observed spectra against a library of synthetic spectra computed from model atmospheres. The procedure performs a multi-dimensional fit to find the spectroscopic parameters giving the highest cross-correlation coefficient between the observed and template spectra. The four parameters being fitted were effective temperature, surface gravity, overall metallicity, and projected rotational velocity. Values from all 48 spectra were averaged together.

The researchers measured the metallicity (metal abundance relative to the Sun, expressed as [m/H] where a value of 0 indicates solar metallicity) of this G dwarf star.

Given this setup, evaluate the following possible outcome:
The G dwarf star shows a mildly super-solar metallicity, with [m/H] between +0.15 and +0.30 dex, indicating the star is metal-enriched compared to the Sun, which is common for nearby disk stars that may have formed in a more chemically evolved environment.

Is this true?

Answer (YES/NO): NO